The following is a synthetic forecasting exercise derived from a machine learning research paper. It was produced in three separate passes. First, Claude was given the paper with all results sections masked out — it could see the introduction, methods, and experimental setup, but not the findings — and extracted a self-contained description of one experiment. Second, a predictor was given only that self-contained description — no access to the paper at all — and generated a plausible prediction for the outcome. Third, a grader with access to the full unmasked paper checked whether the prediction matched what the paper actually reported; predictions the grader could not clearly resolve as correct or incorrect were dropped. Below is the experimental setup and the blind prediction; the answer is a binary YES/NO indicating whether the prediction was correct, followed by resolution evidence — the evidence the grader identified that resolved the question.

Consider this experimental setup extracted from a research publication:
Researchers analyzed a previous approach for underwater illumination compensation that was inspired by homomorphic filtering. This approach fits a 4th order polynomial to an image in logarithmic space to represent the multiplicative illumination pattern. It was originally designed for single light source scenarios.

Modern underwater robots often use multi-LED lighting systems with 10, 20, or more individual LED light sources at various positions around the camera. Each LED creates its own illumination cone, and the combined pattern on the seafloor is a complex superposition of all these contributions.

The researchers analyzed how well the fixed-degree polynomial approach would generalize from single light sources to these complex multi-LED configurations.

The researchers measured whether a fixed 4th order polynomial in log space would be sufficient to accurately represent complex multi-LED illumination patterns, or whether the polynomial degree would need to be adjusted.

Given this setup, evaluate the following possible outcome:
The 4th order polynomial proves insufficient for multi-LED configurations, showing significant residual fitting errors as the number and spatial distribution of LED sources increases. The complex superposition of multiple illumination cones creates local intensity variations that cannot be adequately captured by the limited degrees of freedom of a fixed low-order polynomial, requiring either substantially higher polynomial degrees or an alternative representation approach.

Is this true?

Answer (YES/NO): YES